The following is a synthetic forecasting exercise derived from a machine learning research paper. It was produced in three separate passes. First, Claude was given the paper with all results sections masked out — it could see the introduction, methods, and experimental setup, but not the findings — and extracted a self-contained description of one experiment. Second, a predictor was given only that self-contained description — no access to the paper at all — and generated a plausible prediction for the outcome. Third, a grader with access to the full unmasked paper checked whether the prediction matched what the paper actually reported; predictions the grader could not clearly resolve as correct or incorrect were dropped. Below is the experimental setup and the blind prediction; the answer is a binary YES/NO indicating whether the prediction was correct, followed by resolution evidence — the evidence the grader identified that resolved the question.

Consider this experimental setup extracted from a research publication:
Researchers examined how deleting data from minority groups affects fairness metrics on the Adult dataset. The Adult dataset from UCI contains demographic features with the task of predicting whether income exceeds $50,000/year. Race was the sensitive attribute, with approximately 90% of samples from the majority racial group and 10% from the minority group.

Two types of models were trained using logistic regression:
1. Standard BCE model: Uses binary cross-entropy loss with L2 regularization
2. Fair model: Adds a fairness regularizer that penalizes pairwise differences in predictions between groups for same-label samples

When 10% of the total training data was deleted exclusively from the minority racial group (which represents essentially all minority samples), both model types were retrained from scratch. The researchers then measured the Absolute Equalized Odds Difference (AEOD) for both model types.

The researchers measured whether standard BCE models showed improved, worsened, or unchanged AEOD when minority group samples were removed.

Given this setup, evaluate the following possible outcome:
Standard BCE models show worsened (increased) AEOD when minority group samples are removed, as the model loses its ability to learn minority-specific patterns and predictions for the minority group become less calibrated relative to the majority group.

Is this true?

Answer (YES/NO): NO